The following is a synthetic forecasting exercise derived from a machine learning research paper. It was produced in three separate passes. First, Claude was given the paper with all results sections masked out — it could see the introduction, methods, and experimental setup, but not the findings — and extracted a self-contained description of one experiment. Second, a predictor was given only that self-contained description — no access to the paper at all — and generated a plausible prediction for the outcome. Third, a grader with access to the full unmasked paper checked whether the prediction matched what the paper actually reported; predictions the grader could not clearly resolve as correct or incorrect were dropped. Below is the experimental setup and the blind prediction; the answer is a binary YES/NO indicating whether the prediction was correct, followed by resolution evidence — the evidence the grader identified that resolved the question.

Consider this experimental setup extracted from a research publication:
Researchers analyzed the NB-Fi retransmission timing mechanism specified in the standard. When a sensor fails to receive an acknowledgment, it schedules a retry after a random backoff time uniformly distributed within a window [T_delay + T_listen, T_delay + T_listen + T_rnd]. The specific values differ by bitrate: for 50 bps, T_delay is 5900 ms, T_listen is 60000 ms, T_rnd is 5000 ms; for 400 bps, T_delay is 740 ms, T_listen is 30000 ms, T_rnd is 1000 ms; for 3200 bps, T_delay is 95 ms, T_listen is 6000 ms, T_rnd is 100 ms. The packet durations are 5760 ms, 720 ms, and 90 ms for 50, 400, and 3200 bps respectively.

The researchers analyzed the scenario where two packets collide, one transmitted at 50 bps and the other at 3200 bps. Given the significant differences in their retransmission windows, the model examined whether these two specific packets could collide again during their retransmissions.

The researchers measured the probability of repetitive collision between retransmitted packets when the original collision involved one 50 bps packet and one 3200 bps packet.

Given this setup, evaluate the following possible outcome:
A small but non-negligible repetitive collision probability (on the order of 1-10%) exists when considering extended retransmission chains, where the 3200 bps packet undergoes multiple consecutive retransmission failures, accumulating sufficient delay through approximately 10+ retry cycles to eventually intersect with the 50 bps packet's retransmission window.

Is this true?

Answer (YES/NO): NO